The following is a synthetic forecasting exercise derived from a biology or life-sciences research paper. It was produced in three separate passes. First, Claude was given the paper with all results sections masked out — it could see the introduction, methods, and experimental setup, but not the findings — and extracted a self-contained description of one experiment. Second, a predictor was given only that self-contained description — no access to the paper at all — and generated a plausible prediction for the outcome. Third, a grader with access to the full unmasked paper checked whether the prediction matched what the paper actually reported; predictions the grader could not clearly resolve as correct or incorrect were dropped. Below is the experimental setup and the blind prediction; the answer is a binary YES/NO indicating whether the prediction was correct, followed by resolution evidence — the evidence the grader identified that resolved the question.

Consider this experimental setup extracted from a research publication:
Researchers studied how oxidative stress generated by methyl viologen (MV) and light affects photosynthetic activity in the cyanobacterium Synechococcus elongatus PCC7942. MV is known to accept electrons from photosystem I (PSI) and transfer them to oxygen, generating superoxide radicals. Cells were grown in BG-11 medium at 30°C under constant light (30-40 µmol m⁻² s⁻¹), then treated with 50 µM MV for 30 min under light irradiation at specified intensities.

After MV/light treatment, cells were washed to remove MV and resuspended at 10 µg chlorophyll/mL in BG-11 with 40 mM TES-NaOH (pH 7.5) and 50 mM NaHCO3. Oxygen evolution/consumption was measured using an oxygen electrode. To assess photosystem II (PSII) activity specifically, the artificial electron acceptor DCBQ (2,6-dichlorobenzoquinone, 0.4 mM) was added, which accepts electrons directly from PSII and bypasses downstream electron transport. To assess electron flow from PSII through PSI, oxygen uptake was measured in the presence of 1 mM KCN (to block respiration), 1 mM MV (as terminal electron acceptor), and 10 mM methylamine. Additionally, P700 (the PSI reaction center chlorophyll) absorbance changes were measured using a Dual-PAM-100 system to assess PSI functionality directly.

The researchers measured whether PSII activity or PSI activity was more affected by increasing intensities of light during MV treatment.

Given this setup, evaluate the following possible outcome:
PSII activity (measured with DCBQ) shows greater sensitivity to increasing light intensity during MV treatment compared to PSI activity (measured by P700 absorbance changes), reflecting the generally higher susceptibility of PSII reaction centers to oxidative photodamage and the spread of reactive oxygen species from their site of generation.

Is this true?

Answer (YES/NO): NO